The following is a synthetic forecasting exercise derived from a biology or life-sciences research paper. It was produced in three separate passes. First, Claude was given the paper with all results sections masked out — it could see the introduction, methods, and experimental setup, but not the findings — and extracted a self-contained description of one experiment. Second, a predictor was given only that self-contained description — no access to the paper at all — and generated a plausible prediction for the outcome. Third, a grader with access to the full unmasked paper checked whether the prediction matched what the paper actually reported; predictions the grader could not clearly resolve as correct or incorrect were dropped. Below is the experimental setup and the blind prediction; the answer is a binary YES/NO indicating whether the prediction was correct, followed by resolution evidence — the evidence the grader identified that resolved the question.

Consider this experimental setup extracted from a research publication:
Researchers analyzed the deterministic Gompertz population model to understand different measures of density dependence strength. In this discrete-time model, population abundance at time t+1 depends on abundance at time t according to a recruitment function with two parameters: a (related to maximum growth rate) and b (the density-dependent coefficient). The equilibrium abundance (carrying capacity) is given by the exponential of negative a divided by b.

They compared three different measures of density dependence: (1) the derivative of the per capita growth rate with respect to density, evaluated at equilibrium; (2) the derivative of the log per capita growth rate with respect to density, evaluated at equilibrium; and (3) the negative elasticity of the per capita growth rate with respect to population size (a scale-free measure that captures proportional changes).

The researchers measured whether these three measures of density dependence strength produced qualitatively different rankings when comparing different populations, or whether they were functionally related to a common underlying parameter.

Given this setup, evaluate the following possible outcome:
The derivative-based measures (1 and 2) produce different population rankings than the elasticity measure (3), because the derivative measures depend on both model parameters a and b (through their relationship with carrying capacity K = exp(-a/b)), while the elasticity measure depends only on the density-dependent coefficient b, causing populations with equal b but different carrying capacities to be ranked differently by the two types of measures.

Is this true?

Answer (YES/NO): YES